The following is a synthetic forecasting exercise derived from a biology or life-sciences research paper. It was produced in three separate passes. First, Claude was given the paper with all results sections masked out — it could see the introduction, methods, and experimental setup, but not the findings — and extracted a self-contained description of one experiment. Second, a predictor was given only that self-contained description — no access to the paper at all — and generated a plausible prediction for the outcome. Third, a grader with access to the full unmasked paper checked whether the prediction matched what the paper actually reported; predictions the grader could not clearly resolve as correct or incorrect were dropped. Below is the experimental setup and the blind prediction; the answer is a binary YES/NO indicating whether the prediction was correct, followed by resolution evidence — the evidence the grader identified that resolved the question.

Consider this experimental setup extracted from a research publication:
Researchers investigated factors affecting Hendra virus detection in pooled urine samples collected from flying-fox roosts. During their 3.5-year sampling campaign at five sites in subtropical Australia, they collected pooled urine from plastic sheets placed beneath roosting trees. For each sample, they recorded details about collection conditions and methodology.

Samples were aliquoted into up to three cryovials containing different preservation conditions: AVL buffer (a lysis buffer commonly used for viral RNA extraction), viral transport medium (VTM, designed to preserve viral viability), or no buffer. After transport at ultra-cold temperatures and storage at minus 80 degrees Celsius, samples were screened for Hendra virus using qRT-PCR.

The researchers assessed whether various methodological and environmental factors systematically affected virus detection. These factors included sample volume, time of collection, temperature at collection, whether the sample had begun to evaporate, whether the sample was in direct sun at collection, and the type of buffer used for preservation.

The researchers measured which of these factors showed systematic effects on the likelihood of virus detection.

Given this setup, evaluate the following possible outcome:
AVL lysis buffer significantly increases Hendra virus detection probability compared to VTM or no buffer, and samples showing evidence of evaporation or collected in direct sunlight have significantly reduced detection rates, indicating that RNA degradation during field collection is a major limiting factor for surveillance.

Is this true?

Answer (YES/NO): NO